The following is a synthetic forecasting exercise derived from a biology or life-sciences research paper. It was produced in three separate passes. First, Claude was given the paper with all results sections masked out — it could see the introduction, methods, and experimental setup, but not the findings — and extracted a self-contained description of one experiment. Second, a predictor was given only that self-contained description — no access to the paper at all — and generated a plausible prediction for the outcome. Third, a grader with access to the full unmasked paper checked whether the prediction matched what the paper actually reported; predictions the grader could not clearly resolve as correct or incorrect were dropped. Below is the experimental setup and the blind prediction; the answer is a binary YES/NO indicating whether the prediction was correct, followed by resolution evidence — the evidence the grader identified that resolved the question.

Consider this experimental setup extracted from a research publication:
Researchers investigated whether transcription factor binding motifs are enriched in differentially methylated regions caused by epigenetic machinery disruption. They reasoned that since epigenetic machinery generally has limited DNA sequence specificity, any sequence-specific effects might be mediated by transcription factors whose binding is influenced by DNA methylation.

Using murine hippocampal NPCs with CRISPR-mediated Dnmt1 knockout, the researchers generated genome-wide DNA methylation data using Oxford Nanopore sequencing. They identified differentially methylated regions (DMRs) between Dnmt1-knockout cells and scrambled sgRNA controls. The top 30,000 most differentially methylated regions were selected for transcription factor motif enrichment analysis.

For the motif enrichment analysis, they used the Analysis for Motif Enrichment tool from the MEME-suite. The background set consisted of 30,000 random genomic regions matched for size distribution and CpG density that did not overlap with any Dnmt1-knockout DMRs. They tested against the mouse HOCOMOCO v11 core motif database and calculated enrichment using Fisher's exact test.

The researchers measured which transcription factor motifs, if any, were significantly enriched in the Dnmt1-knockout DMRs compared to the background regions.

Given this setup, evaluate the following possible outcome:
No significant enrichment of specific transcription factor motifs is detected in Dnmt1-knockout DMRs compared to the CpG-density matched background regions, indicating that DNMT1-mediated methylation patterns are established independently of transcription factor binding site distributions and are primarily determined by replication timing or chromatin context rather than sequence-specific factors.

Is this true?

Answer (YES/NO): NO